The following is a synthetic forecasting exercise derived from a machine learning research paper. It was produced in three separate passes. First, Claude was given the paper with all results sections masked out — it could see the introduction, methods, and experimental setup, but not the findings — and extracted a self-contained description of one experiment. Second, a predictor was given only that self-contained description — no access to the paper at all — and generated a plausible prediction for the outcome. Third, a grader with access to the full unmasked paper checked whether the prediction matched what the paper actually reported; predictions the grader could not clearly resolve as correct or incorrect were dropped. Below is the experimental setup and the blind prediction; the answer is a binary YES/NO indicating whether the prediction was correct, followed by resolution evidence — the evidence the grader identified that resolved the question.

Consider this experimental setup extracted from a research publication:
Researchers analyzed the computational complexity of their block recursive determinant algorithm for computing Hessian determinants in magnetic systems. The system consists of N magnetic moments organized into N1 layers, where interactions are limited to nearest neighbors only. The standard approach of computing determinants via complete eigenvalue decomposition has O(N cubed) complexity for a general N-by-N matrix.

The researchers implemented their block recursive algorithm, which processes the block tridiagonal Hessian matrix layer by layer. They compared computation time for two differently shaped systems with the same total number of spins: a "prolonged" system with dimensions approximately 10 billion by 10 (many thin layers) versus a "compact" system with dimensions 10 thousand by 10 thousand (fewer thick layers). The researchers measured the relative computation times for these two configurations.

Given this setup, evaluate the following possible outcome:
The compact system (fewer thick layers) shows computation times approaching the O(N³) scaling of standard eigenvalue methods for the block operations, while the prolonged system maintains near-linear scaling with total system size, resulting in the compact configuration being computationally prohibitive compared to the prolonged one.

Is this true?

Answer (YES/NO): NO